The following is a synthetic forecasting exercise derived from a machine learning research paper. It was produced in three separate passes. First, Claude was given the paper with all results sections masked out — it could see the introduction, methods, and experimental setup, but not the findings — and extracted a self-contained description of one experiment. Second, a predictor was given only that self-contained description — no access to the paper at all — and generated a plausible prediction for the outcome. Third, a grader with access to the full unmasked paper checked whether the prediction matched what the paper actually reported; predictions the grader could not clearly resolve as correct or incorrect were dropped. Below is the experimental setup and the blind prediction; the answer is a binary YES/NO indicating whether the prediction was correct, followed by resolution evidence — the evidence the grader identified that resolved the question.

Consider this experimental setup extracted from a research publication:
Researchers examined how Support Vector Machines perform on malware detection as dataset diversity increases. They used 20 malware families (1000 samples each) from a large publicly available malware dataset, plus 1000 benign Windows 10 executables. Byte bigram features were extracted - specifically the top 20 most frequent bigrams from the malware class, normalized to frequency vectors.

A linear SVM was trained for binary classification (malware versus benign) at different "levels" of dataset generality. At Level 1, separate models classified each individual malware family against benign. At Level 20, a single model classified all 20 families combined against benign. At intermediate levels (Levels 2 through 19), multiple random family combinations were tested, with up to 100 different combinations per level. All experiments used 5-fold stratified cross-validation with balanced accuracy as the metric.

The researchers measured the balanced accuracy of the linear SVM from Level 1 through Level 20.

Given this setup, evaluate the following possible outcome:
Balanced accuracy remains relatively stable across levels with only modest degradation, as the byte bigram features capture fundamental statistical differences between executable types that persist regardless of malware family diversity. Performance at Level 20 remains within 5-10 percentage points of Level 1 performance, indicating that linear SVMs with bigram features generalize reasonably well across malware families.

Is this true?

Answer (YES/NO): NO